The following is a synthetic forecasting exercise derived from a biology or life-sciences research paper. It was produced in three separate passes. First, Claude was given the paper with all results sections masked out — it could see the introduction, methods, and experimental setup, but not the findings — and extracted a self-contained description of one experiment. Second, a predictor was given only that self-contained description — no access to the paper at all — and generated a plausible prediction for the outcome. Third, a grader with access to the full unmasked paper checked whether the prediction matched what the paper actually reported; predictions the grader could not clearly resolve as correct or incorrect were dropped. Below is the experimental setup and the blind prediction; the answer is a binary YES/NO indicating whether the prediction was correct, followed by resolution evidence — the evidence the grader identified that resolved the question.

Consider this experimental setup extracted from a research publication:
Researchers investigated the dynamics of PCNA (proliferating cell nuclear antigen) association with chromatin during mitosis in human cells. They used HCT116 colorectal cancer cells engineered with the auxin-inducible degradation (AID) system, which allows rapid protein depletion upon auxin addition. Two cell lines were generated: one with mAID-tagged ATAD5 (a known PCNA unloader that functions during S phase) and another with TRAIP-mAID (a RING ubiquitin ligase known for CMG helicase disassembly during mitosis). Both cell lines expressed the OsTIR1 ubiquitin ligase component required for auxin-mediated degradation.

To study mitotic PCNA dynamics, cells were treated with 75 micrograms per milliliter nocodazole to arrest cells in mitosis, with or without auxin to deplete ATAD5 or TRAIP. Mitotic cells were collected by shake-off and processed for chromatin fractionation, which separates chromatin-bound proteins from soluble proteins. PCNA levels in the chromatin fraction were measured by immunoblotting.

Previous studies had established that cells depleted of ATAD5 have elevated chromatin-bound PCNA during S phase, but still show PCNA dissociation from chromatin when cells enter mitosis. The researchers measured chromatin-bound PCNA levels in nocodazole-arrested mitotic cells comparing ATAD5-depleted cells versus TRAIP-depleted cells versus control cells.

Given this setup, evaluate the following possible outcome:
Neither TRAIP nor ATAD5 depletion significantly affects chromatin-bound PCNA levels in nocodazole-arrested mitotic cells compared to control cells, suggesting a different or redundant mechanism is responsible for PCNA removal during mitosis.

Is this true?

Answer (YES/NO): NO